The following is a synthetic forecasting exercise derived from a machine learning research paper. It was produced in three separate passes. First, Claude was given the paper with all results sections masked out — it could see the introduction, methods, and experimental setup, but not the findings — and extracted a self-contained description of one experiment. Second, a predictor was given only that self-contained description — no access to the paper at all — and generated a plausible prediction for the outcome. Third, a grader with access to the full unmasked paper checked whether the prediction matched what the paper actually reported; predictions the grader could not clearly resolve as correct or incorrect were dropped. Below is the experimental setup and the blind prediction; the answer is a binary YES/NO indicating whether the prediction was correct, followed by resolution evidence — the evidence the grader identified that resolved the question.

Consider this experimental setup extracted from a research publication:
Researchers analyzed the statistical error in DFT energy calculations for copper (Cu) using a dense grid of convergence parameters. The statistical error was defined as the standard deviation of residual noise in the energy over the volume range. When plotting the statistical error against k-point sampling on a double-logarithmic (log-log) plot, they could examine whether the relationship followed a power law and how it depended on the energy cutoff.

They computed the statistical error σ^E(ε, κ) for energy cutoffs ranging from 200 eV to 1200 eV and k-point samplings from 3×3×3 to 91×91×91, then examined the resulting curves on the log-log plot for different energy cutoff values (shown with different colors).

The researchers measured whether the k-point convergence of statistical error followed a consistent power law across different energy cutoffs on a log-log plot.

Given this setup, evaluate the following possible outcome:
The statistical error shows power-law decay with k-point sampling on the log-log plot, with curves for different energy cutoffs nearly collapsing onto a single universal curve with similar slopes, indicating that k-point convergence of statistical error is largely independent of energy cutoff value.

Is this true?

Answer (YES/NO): NO